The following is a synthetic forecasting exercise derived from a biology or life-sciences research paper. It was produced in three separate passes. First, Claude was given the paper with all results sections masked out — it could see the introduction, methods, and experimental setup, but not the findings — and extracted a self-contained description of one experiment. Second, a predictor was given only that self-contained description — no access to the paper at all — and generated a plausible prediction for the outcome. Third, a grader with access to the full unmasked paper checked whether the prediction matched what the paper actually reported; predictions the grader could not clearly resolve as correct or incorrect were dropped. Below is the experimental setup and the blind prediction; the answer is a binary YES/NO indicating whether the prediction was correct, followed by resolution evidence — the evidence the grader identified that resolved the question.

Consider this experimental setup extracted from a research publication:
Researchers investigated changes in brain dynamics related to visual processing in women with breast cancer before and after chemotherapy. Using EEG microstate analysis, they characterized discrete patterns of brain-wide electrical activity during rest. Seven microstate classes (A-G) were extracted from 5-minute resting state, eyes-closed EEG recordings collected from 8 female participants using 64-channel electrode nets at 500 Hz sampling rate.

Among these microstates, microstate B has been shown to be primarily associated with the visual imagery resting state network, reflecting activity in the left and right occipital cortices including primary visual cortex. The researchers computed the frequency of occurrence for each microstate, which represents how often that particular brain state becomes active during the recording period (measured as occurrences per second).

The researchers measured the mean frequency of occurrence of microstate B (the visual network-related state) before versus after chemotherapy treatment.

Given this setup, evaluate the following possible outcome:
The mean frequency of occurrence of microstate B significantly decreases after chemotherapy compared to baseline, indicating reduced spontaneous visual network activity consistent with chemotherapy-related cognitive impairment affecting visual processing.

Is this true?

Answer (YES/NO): NO